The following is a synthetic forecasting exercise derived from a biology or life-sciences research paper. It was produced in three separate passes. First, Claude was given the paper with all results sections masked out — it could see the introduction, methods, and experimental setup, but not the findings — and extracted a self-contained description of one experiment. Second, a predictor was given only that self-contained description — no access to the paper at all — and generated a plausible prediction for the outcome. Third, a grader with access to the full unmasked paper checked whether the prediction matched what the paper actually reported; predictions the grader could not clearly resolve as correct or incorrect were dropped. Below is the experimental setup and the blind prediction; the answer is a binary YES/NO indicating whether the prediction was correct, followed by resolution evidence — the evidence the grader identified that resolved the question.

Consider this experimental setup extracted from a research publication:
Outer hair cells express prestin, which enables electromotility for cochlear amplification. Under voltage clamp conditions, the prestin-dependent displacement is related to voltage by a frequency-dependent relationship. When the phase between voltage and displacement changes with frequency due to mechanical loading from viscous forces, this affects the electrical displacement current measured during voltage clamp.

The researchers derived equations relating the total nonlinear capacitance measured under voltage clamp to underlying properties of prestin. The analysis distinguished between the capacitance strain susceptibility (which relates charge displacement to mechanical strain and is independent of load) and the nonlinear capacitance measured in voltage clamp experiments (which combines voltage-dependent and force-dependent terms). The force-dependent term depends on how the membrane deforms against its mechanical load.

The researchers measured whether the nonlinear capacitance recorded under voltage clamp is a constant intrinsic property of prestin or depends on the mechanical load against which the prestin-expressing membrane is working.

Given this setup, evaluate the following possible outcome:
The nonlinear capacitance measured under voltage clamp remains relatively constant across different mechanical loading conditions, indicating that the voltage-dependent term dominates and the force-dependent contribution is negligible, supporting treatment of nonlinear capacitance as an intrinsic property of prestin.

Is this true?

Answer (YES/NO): NO